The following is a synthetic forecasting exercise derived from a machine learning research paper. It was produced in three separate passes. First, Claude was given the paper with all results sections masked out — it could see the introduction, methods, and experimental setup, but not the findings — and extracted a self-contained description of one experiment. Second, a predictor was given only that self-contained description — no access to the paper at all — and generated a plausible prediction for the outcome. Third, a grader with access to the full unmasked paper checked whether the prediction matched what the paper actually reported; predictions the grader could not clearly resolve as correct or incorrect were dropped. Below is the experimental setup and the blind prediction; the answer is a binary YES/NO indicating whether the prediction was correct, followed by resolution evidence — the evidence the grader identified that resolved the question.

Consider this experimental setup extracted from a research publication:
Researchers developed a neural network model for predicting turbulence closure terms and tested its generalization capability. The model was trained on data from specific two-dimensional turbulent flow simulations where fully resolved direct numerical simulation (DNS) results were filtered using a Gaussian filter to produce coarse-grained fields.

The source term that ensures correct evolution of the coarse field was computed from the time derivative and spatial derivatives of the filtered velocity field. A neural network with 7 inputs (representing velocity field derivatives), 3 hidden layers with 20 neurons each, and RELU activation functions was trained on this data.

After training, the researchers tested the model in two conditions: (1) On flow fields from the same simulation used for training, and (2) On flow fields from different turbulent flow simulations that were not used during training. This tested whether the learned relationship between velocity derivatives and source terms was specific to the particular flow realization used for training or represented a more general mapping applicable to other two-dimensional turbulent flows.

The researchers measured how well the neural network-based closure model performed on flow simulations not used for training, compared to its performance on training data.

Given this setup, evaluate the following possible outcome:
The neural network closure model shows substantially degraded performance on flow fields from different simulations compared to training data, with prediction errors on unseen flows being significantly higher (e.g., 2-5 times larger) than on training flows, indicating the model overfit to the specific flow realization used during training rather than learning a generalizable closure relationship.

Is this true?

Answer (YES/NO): NO